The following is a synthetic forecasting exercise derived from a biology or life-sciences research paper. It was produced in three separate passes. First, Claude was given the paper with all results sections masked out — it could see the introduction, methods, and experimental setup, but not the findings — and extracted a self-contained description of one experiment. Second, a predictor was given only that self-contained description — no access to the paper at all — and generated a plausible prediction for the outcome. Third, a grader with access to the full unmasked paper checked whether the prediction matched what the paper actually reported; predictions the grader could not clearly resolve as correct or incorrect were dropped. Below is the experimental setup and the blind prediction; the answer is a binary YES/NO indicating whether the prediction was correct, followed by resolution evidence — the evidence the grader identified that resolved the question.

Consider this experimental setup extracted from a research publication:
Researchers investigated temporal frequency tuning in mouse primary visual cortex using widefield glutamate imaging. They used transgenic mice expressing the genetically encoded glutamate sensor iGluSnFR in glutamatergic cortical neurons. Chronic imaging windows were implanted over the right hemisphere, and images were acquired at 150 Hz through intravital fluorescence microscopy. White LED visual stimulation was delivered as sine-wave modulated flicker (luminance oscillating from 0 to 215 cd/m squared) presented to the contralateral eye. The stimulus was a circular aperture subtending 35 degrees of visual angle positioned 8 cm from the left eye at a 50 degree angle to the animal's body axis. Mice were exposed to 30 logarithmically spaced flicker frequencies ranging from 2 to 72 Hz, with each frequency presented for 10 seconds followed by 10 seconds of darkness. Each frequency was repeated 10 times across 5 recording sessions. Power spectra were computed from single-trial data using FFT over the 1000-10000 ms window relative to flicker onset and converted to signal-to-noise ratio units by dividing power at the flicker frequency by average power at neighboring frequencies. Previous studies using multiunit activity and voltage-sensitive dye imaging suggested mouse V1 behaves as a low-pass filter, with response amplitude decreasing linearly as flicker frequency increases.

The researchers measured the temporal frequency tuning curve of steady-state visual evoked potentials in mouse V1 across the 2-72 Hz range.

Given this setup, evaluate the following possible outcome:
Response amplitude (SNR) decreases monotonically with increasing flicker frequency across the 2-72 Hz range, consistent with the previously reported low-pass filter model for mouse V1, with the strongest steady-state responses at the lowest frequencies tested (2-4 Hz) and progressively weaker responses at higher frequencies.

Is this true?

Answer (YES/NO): NO